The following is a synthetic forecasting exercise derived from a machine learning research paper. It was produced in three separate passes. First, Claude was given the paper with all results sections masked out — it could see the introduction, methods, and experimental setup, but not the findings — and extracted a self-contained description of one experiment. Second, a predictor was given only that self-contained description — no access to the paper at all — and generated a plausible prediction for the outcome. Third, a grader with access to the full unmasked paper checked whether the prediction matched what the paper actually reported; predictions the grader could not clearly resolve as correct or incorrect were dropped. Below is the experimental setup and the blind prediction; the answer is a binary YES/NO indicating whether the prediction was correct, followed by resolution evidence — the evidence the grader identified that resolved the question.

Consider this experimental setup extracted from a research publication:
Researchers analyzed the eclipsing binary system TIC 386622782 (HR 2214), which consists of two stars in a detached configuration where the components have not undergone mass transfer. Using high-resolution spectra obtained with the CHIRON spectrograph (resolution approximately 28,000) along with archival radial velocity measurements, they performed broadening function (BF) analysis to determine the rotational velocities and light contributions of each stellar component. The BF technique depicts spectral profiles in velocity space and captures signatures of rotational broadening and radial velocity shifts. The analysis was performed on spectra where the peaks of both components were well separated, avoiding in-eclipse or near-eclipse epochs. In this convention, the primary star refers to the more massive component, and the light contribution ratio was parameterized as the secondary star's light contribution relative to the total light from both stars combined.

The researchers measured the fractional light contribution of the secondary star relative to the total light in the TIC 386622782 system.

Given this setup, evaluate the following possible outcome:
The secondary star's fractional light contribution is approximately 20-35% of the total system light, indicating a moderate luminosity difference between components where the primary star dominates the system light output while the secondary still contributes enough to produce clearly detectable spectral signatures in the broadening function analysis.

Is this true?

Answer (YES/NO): NO